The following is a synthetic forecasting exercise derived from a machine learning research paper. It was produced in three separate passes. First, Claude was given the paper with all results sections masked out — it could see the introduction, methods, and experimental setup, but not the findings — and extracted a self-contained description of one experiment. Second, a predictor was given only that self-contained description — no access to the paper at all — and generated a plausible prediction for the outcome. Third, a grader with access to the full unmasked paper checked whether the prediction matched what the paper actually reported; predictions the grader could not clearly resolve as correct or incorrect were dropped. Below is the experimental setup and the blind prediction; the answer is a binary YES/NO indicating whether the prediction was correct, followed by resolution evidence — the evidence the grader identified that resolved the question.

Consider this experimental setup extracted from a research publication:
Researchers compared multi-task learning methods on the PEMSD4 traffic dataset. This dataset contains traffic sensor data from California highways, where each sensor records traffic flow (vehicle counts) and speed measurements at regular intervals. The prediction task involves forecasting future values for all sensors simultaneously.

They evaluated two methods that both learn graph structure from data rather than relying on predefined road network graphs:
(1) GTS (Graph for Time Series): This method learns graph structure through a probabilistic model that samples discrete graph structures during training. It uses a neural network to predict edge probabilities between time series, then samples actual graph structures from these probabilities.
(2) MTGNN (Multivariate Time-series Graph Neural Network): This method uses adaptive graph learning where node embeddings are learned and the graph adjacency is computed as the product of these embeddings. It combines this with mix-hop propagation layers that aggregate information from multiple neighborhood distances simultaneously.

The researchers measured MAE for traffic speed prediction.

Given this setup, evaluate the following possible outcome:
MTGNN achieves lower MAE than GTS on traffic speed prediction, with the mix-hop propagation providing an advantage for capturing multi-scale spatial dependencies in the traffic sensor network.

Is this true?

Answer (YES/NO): YES